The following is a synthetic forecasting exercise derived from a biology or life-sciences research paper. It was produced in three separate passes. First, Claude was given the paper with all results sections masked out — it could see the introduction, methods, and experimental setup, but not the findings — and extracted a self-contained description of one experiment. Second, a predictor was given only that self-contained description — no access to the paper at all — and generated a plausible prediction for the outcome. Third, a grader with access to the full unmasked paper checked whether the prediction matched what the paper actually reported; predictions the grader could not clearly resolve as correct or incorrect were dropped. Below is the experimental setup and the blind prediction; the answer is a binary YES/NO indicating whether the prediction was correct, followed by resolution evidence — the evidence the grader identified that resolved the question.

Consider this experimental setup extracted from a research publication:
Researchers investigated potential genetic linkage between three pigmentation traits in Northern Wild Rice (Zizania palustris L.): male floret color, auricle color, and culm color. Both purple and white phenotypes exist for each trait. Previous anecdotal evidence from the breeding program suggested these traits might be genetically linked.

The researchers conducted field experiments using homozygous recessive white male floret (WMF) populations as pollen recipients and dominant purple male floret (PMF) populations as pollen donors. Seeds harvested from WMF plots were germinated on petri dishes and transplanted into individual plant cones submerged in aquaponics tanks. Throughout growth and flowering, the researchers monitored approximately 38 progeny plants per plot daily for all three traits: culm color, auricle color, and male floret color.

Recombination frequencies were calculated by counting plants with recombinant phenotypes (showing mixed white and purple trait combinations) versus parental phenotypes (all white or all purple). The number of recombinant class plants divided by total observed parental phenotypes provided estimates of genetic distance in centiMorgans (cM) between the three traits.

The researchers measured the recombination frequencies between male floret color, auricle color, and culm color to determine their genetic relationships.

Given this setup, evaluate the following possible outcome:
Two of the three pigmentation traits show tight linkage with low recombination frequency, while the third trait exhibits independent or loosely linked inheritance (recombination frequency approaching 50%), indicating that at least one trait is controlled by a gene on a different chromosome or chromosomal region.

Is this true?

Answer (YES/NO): NO